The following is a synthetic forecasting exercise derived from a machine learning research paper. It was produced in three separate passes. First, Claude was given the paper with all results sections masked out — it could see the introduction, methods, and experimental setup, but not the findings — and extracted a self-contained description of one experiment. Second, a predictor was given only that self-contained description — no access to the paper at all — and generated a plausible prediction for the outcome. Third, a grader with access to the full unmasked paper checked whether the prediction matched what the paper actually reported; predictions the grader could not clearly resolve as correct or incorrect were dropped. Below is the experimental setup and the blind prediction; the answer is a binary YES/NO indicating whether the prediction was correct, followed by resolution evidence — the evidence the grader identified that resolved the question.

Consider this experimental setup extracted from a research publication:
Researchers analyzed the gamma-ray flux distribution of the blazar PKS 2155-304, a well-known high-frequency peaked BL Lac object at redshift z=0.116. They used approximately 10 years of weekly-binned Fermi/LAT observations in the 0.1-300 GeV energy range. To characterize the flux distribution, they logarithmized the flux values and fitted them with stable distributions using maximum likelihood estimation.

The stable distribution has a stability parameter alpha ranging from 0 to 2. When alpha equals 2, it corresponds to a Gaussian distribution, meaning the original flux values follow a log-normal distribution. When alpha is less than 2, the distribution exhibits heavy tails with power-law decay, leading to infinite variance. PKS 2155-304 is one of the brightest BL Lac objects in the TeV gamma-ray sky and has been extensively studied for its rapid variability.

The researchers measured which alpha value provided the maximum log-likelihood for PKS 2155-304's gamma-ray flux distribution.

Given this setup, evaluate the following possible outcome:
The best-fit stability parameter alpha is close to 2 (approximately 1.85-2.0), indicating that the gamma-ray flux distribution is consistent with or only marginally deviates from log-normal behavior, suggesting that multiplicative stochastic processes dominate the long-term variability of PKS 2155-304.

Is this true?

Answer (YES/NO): YES